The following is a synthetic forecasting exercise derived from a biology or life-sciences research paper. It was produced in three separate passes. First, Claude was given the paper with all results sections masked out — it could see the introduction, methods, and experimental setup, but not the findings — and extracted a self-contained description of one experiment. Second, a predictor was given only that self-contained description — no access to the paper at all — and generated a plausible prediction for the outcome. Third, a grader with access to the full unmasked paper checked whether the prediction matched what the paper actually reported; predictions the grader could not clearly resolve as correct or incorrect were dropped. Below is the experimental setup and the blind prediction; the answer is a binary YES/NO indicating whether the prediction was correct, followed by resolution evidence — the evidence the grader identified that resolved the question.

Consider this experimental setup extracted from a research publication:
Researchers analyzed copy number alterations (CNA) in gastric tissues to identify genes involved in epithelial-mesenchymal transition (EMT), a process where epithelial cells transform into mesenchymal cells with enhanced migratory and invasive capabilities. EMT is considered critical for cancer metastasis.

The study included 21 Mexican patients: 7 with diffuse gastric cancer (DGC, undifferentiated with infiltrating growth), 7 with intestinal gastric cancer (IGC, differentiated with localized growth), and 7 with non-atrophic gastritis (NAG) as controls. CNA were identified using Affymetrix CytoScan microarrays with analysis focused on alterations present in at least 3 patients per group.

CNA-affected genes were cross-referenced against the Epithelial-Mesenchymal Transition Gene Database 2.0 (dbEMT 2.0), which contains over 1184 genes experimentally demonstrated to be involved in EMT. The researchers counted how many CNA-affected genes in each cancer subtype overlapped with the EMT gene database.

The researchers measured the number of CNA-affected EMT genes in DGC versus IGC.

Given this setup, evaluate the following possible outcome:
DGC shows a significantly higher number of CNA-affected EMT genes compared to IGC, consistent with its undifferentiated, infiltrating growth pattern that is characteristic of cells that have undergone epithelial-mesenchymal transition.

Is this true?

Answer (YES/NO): NO